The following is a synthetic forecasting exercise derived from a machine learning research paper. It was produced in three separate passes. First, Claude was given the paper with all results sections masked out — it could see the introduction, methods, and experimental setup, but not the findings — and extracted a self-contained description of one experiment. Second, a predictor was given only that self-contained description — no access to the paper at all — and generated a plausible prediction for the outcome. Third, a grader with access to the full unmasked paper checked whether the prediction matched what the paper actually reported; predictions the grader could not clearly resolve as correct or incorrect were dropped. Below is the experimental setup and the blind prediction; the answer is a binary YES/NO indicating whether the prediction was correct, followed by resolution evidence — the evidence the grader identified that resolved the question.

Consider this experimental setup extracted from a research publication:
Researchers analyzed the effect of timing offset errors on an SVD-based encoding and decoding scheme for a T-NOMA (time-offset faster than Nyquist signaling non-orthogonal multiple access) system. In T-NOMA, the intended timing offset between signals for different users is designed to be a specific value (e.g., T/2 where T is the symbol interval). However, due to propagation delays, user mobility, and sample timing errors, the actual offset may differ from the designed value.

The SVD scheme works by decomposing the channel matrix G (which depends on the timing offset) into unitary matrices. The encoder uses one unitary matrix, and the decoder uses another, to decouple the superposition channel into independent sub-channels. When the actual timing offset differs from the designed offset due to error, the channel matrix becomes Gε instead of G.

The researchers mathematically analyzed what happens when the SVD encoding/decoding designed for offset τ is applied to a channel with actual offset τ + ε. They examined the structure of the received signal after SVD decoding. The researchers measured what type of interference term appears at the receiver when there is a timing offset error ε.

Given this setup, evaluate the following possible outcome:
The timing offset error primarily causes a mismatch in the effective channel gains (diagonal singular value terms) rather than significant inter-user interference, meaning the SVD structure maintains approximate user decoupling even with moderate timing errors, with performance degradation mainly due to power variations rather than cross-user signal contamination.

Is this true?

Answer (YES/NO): NO